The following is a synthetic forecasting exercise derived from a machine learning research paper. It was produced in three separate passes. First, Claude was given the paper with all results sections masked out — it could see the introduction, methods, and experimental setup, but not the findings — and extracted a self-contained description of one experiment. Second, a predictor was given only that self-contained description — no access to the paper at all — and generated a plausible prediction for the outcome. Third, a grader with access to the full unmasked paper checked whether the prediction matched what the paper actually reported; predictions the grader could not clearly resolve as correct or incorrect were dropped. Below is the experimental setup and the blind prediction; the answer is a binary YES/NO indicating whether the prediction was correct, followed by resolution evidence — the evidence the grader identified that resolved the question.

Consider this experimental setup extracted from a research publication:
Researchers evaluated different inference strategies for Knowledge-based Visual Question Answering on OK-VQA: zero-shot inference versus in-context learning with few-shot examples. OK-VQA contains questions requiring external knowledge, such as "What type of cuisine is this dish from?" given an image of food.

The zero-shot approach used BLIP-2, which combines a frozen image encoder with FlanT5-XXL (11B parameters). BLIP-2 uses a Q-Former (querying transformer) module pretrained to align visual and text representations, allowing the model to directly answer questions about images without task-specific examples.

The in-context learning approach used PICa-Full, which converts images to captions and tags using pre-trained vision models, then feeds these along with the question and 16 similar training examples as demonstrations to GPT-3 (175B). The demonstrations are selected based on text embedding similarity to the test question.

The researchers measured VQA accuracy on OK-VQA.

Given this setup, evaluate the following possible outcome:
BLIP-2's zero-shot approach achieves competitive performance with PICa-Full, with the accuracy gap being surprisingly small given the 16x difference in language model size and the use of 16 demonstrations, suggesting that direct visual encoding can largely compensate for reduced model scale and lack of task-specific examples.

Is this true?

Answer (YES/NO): YES